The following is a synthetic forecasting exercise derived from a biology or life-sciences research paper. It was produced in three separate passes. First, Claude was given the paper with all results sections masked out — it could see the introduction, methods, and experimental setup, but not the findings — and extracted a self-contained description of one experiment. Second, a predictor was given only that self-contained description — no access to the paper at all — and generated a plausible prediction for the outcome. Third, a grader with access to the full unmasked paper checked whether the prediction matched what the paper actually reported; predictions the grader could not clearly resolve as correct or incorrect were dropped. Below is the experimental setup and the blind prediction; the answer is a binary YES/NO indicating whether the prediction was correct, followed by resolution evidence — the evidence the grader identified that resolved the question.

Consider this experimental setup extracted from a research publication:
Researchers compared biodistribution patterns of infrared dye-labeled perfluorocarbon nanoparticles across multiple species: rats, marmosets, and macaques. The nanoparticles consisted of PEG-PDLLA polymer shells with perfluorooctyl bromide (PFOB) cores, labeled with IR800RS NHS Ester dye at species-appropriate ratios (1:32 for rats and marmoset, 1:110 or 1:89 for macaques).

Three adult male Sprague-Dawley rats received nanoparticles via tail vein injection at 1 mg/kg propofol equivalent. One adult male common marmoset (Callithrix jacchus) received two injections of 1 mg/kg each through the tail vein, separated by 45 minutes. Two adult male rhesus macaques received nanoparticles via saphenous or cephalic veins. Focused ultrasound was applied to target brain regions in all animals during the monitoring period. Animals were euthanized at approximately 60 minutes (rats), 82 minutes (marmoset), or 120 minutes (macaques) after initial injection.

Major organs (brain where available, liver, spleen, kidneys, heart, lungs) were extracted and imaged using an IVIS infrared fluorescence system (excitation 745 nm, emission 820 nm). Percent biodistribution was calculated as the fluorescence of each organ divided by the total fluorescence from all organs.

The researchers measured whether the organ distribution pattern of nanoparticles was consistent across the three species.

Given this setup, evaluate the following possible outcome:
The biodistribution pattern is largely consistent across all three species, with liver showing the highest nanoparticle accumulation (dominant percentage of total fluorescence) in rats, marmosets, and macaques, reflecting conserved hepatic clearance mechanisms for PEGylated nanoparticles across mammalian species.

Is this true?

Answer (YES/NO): YES